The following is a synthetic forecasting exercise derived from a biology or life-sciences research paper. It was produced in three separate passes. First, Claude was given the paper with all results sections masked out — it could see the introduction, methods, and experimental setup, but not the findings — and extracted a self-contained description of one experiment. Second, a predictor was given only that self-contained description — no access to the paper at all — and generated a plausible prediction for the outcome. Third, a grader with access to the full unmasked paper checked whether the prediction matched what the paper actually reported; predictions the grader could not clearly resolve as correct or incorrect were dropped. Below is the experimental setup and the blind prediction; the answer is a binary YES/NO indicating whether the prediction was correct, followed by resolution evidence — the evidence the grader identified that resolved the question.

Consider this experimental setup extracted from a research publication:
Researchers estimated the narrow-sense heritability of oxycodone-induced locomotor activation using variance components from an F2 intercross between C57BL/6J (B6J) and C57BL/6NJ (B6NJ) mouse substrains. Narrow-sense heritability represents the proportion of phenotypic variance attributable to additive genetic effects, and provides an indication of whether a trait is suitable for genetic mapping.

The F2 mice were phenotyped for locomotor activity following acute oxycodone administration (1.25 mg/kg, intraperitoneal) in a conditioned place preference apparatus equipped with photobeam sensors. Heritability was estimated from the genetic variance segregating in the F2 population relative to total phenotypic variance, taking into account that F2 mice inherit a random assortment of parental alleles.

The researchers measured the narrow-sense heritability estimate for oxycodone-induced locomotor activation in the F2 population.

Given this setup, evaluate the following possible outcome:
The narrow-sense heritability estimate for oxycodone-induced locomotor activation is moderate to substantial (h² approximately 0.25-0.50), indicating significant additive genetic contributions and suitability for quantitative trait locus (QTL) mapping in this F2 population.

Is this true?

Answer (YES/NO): NO